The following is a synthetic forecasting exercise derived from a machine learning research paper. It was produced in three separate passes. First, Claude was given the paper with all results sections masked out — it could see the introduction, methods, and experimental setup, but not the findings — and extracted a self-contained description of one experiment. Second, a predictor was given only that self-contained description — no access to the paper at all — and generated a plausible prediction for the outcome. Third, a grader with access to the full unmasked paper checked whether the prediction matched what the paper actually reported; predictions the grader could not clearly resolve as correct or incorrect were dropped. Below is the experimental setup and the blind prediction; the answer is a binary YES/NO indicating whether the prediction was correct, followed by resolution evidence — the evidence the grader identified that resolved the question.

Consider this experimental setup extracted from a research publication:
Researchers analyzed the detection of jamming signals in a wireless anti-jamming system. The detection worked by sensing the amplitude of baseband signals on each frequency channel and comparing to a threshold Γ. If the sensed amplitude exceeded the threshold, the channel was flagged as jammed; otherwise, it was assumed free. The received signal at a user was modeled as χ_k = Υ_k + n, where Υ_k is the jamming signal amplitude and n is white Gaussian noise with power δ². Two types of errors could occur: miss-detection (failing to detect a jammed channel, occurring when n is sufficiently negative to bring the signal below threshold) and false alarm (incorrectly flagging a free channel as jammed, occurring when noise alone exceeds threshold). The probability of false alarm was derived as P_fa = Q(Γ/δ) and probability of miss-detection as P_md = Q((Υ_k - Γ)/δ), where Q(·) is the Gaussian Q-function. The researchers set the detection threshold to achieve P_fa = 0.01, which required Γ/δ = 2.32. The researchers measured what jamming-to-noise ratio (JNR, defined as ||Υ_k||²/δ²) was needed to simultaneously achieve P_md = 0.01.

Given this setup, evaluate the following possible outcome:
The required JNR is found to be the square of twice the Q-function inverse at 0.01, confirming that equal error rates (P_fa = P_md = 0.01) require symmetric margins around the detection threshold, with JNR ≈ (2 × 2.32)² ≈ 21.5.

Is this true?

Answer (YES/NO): YES